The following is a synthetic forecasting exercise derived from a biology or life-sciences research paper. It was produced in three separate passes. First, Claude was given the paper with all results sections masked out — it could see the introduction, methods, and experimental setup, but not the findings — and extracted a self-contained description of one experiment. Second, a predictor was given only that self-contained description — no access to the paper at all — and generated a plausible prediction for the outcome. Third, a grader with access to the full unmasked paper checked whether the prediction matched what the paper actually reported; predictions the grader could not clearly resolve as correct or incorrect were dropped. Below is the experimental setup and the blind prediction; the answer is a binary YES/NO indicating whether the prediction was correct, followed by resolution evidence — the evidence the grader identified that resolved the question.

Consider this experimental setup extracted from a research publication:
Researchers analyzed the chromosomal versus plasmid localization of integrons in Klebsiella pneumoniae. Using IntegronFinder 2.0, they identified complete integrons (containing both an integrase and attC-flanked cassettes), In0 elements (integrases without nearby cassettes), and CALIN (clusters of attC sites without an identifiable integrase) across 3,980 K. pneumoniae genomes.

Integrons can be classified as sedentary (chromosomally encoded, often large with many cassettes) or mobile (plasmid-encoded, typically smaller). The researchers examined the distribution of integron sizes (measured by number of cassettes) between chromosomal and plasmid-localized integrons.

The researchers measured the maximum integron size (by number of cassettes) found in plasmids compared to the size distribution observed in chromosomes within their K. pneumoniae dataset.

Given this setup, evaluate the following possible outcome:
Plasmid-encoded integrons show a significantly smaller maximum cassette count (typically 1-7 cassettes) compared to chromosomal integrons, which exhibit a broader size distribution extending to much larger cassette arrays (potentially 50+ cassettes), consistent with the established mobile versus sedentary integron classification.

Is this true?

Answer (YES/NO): NO